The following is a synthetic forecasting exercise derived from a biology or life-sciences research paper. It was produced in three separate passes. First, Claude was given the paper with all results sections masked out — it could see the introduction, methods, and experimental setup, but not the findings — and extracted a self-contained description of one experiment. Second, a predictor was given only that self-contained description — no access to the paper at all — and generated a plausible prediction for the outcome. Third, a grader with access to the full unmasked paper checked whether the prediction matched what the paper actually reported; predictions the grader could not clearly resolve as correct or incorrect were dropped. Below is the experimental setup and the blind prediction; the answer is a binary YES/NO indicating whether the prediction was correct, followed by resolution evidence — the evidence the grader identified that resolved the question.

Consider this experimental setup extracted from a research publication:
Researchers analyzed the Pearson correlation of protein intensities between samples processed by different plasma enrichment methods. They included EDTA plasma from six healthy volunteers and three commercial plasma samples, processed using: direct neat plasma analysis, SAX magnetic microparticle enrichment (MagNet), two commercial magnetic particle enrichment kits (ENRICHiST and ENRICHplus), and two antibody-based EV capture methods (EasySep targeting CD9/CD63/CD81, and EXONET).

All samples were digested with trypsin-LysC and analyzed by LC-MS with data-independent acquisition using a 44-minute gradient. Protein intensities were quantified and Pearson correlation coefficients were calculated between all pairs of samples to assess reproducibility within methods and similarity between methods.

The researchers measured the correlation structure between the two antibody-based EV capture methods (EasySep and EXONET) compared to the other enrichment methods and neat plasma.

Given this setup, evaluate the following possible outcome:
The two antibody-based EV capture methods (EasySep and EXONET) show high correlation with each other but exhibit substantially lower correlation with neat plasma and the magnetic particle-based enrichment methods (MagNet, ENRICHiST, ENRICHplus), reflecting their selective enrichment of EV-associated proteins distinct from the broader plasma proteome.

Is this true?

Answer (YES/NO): NO